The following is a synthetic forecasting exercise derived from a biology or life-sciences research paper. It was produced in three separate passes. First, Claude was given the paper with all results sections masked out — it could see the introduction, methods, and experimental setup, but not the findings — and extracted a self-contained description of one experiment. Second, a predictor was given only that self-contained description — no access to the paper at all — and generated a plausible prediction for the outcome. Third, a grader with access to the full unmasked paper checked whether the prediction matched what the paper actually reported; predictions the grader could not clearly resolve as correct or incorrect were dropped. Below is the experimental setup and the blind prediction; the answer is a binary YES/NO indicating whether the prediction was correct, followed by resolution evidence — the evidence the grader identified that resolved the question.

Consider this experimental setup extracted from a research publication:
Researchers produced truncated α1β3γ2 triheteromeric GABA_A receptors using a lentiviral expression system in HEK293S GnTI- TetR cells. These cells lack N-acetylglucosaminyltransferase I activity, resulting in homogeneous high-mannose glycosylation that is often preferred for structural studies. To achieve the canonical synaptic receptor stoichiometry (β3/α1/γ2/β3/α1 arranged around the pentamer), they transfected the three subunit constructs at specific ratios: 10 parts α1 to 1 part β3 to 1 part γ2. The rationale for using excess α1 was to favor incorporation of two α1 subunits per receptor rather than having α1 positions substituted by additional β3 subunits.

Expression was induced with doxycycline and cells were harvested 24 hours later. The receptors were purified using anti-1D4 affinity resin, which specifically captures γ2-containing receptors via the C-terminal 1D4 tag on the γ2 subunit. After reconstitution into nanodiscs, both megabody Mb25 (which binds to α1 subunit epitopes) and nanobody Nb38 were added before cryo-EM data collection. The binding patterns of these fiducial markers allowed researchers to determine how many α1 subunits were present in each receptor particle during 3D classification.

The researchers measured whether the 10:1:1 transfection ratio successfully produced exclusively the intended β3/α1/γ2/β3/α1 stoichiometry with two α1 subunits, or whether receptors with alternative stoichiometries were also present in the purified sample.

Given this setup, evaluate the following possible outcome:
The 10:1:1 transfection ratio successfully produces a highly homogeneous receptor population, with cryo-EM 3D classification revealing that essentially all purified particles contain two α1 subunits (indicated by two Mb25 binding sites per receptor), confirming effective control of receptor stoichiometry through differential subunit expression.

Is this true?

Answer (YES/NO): NO